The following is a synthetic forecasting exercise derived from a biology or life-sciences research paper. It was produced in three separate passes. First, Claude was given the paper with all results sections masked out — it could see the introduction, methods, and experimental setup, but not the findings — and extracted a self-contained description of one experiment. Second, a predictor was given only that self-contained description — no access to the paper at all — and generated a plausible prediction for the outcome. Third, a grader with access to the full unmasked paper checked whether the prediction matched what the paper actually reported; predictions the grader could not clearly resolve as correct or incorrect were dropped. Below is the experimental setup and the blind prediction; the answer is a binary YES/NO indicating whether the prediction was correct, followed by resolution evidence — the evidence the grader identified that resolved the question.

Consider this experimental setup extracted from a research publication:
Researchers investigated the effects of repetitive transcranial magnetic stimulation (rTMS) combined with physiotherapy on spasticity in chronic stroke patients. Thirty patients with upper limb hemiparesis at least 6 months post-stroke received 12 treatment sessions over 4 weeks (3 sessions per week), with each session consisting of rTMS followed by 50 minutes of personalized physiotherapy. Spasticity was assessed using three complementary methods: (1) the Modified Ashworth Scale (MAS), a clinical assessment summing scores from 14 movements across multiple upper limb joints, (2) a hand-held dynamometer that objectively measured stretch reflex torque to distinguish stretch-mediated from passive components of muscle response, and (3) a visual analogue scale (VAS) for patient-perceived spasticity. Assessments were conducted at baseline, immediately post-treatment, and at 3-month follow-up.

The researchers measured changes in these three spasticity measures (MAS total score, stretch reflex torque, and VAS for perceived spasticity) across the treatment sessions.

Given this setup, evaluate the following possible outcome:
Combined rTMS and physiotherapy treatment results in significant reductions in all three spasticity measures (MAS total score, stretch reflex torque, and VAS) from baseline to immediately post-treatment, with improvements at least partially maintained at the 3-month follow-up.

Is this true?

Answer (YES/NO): NO